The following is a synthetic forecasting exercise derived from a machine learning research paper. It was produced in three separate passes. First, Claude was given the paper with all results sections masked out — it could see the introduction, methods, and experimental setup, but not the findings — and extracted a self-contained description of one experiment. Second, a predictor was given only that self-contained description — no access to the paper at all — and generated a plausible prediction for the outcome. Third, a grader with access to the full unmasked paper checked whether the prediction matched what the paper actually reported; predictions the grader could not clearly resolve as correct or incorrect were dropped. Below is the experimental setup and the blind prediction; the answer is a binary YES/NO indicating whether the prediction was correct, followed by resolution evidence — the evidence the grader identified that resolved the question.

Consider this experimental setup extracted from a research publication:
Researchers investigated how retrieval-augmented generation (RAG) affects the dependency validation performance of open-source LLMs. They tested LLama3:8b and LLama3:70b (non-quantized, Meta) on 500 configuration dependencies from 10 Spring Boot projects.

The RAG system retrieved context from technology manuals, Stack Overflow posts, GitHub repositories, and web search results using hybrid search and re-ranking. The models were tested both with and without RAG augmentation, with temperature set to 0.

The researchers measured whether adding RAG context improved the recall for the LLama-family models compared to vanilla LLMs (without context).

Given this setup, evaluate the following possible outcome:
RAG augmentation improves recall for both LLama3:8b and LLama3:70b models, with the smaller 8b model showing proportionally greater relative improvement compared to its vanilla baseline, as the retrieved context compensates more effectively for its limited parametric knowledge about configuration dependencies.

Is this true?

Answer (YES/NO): NO